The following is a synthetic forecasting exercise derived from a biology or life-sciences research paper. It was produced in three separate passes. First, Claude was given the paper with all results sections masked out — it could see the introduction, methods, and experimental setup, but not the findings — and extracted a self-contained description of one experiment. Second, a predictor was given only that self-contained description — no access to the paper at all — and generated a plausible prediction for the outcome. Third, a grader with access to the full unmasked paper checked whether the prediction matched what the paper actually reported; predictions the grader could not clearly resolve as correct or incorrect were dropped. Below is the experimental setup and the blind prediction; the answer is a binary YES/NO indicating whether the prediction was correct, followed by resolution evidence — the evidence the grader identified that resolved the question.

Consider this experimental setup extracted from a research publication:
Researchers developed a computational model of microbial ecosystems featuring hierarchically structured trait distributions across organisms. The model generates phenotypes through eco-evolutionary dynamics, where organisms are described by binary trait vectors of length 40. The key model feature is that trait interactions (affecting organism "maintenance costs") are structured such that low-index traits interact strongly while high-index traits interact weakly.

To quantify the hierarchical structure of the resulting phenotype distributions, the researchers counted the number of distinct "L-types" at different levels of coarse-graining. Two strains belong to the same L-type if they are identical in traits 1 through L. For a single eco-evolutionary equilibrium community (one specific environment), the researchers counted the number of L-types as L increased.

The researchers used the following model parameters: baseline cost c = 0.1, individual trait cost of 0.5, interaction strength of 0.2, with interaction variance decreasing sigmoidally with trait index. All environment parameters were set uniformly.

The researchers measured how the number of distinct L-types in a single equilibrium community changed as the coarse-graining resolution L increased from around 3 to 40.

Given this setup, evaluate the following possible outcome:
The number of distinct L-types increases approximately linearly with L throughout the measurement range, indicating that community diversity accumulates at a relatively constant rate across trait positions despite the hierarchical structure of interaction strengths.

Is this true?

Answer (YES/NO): NO